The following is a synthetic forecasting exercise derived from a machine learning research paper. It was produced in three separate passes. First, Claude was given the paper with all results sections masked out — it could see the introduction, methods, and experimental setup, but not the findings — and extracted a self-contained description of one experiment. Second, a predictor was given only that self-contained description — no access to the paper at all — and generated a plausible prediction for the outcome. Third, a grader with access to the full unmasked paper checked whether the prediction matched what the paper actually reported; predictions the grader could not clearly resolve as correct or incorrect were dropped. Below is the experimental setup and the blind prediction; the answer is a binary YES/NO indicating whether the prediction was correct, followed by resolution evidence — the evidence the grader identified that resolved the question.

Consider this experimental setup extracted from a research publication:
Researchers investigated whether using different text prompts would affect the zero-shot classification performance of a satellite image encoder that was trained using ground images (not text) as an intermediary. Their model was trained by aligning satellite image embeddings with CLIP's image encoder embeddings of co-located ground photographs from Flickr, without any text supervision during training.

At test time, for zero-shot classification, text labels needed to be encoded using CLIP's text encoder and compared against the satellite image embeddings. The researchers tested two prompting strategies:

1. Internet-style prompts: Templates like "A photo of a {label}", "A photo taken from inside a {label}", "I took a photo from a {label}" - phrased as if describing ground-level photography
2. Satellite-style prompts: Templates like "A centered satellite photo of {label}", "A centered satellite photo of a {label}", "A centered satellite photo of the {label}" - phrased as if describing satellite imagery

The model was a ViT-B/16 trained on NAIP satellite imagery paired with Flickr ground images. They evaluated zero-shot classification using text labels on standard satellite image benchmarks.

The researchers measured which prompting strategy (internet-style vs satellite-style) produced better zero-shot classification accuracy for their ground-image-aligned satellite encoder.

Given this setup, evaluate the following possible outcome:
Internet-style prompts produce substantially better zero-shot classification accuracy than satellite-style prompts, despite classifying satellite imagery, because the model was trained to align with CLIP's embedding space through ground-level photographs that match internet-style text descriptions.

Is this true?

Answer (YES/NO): YES